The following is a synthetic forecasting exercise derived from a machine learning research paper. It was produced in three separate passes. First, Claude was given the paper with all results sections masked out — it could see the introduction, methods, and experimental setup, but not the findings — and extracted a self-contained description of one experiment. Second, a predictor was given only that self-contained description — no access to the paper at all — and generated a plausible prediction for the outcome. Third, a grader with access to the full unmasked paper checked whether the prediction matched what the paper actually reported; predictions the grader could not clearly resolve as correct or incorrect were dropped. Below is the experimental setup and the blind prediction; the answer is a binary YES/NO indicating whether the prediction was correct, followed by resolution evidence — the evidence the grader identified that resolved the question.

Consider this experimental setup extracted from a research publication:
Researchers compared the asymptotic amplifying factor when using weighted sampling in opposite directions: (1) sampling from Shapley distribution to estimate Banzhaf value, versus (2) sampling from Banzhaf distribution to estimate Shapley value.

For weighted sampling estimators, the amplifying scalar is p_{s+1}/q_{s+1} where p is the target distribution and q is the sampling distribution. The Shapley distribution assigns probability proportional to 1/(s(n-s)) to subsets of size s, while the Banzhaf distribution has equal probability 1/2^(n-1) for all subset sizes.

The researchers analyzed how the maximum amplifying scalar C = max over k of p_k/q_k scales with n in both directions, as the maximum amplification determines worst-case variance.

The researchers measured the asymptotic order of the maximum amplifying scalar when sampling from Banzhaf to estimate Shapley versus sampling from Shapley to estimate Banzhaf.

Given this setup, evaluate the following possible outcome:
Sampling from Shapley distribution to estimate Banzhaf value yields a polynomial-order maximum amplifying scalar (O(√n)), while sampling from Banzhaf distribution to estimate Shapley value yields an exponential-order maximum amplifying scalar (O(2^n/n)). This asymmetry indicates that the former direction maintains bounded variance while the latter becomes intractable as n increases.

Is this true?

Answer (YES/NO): YES